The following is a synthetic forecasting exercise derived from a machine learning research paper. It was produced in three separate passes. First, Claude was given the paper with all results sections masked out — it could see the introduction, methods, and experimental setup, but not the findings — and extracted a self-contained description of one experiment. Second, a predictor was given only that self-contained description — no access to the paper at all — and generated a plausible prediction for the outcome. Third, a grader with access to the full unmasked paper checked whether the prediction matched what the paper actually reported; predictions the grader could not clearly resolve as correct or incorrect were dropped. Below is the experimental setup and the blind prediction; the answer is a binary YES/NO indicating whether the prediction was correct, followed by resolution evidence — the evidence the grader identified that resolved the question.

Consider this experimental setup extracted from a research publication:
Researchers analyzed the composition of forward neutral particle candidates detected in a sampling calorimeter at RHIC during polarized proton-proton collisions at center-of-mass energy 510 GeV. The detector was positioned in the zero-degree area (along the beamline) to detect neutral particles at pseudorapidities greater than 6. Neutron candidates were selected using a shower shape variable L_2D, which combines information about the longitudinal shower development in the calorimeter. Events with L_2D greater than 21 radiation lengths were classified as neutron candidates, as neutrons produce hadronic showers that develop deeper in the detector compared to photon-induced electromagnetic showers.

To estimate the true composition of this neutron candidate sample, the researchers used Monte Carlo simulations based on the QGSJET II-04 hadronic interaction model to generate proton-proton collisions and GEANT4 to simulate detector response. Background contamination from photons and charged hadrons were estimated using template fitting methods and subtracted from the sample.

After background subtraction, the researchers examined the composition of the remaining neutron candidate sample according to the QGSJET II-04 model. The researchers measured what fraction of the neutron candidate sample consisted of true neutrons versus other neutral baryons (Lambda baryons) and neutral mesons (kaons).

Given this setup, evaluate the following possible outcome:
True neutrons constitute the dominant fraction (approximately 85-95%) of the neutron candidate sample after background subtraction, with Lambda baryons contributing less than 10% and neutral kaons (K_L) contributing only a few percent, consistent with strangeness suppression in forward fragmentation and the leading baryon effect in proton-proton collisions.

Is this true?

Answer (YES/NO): YES